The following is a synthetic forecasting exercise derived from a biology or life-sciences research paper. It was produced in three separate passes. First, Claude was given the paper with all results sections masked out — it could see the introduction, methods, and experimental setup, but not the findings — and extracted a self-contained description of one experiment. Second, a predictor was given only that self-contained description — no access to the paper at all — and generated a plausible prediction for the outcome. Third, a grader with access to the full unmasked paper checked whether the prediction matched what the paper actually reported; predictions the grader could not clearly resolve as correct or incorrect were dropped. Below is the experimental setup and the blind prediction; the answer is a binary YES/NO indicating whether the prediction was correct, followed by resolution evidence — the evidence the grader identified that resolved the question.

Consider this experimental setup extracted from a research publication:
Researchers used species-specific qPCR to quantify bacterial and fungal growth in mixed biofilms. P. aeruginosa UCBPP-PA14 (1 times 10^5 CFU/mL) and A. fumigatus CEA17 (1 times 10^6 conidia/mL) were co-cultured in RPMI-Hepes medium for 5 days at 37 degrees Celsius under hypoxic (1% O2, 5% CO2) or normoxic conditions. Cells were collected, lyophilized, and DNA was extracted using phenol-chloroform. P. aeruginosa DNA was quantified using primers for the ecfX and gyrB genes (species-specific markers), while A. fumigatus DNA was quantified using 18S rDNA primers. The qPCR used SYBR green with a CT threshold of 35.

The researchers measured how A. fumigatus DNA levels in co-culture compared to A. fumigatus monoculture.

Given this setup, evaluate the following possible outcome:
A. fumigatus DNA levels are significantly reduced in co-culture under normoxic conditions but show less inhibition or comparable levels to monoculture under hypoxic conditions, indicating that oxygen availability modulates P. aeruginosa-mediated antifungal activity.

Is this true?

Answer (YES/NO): NO